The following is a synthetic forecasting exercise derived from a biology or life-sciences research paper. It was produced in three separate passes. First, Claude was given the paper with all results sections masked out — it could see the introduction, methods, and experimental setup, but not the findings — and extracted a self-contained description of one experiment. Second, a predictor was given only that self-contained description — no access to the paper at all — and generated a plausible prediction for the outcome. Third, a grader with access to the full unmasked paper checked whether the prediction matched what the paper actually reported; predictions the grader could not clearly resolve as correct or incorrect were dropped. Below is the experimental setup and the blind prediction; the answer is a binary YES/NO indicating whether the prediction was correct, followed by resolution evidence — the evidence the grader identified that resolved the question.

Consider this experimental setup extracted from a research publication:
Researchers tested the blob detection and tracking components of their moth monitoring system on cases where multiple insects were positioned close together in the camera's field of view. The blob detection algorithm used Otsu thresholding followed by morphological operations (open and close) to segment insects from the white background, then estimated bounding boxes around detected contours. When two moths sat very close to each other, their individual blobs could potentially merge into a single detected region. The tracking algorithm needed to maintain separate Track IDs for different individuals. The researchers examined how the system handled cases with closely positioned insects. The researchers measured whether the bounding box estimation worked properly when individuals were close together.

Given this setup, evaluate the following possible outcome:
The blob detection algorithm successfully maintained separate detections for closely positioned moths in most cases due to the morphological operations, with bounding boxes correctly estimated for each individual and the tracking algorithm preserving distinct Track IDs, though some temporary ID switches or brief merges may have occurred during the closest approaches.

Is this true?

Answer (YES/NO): NO